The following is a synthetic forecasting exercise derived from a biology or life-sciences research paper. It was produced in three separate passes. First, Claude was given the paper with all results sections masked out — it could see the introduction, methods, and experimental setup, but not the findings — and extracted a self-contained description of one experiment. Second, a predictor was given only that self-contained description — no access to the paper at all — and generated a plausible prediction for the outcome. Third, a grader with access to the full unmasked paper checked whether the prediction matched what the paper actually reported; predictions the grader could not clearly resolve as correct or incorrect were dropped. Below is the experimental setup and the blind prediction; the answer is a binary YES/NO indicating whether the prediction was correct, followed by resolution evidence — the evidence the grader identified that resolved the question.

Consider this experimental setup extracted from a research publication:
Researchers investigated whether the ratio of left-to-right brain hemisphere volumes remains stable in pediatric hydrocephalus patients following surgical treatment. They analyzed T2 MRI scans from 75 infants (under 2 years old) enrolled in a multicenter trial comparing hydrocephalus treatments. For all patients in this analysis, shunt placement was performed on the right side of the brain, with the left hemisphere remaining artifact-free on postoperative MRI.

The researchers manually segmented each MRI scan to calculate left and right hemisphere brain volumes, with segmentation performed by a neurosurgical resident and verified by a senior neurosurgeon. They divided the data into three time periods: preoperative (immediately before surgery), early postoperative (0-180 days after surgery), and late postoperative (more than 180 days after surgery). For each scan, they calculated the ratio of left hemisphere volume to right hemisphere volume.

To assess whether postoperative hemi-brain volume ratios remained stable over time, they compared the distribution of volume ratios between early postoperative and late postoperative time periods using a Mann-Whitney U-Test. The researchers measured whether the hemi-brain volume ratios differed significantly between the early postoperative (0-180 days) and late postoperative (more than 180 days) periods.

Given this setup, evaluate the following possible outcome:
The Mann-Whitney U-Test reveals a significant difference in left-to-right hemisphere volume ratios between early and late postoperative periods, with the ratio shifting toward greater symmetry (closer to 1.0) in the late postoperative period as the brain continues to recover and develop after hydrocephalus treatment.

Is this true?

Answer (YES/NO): NO